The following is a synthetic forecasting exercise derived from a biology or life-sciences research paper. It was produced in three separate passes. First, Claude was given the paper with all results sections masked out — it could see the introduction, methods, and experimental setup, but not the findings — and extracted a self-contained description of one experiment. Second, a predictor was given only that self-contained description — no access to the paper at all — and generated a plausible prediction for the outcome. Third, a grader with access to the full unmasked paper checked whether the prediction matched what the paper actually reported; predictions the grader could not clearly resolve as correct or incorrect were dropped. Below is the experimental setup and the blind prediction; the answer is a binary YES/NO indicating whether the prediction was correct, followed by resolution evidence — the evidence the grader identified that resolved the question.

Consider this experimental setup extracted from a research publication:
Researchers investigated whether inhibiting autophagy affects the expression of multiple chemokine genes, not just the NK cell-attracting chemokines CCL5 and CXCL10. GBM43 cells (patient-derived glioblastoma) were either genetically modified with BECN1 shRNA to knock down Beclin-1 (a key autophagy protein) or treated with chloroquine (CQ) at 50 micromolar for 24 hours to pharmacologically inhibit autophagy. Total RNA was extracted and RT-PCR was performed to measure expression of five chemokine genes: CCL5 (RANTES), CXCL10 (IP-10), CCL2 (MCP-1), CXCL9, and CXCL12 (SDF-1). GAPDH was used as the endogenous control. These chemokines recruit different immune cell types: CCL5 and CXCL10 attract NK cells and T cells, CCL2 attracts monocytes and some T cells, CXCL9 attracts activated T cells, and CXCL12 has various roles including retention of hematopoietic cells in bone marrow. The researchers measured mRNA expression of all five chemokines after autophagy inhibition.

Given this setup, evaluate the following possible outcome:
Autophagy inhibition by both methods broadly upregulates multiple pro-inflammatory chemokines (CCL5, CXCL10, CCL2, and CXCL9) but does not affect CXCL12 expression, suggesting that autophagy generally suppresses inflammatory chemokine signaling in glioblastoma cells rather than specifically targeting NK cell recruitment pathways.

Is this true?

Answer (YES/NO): NO